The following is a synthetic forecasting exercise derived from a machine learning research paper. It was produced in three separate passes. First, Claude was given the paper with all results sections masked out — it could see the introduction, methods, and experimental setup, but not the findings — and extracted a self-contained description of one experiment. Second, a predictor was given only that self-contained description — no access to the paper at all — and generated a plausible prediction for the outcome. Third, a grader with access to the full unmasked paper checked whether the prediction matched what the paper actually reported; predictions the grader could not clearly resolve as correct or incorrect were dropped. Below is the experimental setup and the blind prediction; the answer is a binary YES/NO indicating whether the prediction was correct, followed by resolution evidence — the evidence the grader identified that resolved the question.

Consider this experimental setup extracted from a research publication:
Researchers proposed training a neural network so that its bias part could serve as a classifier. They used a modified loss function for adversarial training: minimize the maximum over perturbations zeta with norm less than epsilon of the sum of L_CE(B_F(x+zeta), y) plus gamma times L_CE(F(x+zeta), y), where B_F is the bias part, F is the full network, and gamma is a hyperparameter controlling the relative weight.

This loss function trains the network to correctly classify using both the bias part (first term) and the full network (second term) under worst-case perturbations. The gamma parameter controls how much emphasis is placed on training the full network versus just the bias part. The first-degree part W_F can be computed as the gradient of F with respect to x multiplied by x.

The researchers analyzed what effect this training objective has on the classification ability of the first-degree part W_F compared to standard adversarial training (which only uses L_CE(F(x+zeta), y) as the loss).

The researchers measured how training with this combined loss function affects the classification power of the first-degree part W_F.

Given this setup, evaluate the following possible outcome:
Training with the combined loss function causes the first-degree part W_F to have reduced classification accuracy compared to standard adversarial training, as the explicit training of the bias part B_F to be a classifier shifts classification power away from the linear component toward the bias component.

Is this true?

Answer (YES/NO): YES